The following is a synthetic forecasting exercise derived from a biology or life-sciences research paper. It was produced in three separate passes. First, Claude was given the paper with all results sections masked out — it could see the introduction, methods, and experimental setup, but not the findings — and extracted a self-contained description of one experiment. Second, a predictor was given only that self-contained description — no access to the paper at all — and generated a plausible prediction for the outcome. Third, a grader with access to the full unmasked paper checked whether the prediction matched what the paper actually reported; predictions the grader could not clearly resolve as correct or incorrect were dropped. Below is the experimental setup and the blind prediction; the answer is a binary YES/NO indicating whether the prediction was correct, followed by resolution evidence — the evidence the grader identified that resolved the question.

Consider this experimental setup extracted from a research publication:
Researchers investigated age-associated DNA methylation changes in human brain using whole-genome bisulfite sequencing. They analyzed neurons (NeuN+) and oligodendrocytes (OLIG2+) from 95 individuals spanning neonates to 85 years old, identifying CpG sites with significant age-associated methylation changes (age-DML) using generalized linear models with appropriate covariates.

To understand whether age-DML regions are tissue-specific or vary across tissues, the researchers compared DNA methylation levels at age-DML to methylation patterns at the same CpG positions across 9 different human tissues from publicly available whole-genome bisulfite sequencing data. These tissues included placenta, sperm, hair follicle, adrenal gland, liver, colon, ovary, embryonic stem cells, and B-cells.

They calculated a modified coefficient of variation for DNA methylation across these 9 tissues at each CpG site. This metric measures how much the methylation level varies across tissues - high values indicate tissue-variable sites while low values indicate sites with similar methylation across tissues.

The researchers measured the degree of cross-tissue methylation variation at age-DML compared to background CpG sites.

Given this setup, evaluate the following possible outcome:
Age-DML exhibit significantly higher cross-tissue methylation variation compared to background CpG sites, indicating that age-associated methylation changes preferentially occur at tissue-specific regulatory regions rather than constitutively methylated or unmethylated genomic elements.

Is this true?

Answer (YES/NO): YES